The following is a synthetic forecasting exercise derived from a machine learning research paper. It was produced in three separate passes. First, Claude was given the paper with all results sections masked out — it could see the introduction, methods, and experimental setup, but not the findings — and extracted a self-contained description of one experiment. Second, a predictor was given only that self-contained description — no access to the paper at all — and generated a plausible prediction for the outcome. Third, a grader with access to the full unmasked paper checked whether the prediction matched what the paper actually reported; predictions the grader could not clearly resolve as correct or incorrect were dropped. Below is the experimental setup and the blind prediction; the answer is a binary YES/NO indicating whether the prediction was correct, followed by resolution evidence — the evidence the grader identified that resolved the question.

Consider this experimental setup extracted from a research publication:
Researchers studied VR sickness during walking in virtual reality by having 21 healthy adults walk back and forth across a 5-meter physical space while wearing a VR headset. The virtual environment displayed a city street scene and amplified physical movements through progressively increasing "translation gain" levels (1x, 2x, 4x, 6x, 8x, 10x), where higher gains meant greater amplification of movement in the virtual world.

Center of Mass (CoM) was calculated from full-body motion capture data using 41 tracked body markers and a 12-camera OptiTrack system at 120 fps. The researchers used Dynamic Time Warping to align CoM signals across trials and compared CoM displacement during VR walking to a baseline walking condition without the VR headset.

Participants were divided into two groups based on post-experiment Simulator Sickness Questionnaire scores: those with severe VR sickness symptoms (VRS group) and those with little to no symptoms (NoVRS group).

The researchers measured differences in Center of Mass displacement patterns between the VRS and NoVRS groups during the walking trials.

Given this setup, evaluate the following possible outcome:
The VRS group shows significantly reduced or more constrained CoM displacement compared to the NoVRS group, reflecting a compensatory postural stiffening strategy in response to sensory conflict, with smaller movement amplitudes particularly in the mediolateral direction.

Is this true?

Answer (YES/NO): NO